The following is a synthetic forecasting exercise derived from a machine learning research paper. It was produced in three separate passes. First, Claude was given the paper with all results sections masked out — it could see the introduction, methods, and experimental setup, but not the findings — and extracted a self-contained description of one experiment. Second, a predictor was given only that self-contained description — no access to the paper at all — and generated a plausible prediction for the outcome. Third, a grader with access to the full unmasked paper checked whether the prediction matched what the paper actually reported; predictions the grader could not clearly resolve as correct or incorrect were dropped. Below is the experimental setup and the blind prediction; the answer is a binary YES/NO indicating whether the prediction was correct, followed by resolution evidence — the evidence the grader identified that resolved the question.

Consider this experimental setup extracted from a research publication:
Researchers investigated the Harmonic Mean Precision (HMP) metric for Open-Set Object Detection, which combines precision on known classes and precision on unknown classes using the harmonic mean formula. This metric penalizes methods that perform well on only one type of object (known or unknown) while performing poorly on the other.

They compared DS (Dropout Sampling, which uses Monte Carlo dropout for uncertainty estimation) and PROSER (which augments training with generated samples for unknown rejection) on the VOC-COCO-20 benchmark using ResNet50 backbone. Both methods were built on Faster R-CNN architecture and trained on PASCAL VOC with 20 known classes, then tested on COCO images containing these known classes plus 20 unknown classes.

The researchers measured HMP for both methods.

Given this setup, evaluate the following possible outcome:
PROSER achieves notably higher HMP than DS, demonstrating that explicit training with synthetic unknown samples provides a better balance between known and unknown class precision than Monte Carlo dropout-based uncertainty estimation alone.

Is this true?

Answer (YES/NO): YES